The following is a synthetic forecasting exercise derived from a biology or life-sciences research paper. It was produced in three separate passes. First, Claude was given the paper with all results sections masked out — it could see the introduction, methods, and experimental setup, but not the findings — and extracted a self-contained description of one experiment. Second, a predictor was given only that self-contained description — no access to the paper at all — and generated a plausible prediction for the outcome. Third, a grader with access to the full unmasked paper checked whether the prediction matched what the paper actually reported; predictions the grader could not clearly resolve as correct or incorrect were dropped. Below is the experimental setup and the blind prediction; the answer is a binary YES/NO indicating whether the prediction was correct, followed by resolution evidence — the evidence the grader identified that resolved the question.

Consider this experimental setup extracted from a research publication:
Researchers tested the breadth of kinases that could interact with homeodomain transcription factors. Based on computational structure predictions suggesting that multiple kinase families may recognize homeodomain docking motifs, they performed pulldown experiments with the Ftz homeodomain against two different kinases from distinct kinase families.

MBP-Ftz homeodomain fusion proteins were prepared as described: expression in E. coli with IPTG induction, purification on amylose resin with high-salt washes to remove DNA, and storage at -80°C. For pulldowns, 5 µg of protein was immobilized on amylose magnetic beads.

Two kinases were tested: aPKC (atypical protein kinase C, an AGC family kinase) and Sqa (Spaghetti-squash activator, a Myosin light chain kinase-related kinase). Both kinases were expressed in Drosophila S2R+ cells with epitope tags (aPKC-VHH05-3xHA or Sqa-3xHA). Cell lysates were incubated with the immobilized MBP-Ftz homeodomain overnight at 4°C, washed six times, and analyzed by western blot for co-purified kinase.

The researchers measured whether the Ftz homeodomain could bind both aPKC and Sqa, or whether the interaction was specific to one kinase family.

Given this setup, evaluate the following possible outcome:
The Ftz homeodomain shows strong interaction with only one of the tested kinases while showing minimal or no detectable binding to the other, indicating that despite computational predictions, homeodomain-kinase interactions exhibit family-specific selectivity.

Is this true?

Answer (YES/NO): NO